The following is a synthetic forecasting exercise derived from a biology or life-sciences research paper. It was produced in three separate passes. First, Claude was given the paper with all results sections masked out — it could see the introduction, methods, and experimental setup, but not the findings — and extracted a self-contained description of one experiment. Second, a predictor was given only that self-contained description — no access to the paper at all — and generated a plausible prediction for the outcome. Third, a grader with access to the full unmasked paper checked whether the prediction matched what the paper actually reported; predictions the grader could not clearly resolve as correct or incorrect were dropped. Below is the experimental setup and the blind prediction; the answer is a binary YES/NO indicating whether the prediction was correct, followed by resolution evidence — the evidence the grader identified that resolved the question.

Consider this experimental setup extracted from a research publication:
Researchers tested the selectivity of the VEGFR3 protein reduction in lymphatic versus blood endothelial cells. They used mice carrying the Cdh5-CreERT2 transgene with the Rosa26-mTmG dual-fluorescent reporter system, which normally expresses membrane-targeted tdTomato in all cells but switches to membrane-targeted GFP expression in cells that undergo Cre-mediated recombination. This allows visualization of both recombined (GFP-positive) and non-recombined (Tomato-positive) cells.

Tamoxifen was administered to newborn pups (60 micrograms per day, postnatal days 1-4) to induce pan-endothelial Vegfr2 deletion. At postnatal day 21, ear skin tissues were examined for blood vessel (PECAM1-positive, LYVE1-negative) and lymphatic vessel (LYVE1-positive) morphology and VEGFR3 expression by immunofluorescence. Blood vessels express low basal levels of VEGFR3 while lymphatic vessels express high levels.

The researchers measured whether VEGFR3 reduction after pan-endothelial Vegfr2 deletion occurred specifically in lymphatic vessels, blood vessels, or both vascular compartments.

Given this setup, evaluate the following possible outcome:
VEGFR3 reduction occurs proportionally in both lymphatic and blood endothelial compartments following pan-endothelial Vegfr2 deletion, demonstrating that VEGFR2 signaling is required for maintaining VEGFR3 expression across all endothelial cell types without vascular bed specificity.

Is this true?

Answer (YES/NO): NO